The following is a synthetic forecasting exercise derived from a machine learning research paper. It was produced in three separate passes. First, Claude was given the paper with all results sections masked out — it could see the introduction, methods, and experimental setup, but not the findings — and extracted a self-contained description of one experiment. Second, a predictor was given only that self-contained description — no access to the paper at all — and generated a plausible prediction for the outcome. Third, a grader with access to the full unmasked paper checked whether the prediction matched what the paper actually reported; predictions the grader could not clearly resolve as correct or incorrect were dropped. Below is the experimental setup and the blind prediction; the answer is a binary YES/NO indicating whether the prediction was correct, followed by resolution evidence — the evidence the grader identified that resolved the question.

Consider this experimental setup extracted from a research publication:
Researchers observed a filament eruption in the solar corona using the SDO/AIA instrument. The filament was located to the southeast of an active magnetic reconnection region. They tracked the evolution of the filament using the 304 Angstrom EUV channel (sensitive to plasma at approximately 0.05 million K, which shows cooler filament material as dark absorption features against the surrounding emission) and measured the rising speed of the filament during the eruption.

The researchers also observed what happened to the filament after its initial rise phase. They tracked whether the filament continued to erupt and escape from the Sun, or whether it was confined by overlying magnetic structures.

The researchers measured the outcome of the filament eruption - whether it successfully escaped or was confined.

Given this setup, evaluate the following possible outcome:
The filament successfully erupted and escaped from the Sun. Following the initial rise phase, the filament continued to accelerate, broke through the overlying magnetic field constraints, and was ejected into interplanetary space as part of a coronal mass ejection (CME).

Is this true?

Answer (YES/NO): NO